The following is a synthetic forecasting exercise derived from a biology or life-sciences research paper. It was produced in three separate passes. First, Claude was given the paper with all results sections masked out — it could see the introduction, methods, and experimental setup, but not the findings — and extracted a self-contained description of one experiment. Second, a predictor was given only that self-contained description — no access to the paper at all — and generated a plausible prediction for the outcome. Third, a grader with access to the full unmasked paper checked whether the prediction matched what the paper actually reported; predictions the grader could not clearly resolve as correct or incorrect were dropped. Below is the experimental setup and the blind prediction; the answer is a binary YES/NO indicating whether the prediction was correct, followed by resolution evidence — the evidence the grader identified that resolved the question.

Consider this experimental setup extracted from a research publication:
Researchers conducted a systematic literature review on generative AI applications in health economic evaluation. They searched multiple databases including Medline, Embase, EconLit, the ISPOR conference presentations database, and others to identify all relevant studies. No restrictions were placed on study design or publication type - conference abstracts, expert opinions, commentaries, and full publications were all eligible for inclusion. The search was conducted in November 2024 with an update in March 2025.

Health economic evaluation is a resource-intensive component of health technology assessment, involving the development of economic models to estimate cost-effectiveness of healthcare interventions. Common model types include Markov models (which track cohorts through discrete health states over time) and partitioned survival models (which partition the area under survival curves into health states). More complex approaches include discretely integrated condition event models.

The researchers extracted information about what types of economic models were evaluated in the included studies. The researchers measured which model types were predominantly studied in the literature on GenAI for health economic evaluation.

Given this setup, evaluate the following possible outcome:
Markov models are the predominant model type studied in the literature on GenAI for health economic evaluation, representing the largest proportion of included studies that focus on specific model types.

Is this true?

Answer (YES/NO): NO